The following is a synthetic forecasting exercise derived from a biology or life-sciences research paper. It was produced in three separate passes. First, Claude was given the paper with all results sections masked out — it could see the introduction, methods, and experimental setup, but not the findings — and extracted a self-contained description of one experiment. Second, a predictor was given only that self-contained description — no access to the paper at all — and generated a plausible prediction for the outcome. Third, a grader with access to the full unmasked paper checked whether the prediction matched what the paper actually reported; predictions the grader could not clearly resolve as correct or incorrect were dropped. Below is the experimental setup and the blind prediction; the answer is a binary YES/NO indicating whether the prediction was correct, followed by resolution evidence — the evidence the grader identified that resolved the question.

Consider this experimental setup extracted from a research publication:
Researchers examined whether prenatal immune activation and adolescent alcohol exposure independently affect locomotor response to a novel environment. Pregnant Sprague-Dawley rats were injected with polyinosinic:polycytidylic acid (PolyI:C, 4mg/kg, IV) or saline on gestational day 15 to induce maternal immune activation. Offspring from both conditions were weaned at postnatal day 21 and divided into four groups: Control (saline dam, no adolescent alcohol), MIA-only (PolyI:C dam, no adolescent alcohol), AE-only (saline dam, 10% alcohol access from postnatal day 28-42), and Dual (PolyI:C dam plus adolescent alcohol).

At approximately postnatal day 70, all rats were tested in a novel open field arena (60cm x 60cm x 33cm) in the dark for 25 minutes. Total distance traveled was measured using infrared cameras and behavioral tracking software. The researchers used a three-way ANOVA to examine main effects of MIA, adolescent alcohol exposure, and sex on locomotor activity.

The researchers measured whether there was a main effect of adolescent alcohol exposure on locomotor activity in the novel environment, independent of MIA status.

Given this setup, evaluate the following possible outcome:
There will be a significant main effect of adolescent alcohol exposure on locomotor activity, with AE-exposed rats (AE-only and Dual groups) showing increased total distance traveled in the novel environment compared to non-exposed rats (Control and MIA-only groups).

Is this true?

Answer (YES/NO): NO